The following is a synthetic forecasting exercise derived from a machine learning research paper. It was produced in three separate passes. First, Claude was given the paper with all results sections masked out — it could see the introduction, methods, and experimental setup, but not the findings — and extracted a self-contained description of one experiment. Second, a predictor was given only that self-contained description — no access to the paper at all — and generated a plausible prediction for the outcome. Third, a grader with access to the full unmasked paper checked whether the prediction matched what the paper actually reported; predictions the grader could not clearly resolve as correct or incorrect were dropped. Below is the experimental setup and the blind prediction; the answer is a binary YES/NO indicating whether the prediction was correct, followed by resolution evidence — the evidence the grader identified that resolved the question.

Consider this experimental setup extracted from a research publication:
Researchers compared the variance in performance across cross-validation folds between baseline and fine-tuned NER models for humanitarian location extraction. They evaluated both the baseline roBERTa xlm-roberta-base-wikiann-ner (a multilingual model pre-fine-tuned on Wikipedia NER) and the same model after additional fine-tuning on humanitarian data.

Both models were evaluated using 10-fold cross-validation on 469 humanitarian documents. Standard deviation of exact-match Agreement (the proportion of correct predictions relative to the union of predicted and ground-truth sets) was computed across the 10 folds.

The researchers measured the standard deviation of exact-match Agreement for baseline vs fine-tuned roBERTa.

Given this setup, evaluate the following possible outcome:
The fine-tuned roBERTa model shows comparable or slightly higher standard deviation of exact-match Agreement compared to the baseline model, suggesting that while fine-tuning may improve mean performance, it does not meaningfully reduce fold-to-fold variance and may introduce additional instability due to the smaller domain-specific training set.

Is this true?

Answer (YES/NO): YES